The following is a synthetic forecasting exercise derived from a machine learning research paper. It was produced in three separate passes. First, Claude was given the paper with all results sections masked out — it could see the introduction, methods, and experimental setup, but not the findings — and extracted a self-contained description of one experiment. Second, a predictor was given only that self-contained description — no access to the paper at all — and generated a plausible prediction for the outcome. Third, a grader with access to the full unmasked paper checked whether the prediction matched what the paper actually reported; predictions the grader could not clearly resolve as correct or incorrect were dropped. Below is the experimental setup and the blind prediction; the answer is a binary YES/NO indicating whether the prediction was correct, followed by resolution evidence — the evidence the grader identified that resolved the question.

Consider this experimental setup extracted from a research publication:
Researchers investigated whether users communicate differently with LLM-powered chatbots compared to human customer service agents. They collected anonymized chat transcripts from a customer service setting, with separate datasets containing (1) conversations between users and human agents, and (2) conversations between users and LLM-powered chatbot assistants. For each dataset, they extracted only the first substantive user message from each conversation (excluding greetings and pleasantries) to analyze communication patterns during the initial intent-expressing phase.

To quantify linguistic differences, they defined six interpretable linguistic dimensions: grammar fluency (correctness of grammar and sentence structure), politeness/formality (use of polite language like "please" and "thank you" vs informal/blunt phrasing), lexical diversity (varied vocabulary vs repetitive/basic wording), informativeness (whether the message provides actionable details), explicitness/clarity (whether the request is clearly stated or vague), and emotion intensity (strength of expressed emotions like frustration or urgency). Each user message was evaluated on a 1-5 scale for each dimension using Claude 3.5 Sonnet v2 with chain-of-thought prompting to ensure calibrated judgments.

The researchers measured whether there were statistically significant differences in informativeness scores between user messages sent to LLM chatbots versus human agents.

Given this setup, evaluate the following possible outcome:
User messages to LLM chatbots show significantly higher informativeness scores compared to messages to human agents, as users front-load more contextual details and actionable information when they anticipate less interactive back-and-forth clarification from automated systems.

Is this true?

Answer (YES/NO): NO